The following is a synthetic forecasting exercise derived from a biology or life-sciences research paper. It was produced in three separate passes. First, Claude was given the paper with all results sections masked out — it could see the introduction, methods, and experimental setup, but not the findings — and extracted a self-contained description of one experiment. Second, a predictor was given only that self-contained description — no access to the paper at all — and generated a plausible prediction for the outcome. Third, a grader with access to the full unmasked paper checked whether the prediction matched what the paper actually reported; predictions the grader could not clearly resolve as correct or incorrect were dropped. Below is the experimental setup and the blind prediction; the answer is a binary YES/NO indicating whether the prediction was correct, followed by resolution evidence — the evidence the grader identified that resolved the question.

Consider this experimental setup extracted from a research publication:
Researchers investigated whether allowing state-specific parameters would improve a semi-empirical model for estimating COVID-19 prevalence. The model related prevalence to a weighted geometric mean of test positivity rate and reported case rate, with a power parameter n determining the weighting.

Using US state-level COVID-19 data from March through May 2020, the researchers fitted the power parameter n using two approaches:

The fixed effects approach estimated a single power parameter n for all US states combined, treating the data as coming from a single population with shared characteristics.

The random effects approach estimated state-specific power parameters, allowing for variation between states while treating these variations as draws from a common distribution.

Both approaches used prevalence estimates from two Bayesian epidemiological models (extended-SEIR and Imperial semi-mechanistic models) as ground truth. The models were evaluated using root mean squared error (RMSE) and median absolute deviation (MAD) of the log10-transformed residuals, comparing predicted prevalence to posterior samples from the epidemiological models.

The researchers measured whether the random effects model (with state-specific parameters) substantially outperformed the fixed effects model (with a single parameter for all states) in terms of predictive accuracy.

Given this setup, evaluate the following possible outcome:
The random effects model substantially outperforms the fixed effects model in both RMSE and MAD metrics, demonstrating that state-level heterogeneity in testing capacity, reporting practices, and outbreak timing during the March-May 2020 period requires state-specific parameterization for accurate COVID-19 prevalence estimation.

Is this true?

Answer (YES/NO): NO